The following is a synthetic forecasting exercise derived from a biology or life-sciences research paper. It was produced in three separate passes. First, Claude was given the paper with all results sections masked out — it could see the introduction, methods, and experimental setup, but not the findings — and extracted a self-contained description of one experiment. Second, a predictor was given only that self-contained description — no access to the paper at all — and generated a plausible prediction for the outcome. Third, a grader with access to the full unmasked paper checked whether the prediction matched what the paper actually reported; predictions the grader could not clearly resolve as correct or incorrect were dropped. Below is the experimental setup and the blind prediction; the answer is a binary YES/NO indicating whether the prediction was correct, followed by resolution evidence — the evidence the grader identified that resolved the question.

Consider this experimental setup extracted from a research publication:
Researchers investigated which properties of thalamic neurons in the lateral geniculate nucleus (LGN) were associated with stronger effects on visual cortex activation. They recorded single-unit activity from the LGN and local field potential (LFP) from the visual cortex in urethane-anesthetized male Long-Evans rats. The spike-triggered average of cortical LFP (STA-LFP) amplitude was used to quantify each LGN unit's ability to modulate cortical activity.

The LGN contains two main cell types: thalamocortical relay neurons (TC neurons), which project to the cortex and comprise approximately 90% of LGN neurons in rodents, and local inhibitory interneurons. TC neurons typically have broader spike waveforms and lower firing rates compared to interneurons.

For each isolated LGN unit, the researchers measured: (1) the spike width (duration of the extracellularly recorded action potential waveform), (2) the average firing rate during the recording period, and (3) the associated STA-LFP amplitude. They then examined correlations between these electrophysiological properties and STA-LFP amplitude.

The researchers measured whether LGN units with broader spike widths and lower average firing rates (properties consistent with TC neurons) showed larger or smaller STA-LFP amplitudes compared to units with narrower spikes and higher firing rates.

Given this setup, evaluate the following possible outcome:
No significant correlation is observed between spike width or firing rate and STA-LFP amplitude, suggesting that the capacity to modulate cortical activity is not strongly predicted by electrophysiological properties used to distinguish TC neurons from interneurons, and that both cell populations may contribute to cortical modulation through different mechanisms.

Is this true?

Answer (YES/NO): NO